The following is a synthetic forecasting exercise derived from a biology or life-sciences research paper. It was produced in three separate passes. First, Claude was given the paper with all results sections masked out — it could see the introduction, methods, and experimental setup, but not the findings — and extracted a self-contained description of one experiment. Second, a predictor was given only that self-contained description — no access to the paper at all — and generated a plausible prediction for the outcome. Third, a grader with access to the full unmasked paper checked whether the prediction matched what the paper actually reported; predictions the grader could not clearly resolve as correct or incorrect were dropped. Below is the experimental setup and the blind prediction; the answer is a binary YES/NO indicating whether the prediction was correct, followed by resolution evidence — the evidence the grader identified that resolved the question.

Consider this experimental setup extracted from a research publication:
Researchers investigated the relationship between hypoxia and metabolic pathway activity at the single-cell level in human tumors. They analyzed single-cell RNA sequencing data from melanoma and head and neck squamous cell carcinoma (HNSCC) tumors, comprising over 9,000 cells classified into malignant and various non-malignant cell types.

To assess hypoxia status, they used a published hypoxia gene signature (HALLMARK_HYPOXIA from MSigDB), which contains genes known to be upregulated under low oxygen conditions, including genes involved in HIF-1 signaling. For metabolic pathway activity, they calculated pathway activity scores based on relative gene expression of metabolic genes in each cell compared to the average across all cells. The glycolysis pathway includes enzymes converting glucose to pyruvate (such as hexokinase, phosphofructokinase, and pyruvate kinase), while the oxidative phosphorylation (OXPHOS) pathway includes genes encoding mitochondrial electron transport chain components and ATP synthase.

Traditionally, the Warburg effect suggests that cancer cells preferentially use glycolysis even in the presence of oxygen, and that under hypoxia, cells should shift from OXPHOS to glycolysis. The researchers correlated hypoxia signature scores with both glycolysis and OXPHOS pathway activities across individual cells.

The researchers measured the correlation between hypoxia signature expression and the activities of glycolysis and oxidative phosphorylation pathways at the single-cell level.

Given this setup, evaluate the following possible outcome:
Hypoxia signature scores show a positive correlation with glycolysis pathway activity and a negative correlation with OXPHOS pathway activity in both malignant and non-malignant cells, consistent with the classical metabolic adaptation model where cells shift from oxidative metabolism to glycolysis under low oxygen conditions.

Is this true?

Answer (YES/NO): NO